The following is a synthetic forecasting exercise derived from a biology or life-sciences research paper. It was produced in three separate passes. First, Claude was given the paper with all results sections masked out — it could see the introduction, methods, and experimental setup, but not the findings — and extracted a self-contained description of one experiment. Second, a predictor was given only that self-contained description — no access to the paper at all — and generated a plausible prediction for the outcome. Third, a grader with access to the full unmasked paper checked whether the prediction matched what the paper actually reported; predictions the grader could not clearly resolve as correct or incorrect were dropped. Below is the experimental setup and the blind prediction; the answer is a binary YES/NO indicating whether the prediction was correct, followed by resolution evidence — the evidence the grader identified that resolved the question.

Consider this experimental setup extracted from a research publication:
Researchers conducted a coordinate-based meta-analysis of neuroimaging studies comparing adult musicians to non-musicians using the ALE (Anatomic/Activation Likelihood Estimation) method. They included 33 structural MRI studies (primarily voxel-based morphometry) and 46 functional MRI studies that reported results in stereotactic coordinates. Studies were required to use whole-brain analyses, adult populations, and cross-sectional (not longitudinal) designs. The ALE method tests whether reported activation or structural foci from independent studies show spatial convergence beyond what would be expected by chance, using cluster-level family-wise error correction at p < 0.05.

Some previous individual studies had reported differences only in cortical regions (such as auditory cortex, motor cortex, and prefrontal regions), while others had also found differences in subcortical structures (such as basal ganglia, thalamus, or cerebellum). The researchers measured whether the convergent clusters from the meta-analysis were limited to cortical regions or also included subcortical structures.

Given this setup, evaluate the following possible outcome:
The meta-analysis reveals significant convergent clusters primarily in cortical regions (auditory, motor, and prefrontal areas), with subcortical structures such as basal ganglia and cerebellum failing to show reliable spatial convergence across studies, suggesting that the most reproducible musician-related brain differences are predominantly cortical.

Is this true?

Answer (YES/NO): NO